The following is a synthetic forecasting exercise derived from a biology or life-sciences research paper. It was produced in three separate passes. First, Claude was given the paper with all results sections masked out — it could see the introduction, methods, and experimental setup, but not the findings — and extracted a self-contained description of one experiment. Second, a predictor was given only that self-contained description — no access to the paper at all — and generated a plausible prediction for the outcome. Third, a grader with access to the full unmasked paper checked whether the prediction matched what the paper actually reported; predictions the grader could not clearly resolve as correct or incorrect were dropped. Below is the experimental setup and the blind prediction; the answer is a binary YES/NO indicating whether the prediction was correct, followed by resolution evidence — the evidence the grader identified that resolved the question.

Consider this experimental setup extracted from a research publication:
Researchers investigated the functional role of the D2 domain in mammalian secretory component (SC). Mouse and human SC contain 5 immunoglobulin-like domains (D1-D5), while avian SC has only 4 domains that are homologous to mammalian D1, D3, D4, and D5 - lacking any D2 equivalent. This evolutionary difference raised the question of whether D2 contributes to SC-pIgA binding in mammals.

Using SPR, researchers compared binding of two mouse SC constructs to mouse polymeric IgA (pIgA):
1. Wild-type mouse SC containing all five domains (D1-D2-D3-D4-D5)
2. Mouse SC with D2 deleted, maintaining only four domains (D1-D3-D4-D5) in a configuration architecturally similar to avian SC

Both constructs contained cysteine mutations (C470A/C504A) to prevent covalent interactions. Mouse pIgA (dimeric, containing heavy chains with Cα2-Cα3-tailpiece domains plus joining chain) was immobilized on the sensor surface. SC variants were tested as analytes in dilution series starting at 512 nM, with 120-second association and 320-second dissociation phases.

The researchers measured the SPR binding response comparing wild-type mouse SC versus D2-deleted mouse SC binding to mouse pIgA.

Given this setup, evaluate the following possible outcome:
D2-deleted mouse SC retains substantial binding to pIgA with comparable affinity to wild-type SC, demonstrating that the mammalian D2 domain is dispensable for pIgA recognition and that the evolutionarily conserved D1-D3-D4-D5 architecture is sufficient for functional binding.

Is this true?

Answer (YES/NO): NO